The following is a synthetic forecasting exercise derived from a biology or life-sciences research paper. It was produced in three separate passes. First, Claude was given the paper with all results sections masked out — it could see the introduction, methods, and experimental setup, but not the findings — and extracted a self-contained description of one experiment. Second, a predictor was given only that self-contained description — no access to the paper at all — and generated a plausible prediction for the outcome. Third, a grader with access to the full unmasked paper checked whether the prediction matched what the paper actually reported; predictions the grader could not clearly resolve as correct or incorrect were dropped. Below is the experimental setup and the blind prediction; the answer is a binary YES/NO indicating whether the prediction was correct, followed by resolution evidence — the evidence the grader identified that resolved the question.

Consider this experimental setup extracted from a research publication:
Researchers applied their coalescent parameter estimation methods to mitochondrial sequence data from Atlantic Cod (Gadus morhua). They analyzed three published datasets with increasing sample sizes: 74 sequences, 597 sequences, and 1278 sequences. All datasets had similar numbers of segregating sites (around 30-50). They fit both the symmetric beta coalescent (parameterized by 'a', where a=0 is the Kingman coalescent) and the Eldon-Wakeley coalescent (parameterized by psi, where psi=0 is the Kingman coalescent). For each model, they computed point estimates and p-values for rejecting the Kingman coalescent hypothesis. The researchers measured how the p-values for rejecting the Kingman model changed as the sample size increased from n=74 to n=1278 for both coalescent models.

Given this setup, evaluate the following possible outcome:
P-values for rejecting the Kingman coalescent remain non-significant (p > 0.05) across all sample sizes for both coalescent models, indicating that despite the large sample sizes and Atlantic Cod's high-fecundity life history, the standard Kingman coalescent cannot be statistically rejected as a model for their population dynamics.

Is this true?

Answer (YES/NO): NO